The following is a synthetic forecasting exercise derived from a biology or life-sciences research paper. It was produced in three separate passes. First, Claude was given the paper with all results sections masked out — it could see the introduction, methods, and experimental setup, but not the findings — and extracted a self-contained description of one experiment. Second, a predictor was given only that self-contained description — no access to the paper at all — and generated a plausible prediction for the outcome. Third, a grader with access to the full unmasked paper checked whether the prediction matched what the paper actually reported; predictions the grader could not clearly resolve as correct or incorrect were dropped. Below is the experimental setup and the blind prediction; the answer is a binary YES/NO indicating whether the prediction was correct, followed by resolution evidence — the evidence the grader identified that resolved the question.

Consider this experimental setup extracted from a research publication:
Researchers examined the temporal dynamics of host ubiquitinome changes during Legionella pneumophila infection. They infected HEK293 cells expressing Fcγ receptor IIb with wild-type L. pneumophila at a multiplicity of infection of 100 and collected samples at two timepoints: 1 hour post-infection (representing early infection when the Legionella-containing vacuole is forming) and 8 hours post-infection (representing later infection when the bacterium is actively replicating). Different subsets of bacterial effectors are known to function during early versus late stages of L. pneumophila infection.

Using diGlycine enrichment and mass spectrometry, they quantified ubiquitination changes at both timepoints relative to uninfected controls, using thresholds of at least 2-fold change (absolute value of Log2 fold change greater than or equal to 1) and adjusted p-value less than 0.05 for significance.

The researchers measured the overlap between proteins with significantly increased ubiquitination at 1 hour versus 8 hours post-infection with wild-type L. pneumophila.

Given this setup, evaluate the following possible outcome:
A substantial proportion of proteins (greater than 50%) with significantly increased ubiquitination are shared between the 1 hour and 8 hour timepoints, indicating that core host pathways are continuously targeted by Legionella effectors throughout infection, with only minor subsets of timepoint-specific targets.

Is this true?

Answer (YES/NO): YES